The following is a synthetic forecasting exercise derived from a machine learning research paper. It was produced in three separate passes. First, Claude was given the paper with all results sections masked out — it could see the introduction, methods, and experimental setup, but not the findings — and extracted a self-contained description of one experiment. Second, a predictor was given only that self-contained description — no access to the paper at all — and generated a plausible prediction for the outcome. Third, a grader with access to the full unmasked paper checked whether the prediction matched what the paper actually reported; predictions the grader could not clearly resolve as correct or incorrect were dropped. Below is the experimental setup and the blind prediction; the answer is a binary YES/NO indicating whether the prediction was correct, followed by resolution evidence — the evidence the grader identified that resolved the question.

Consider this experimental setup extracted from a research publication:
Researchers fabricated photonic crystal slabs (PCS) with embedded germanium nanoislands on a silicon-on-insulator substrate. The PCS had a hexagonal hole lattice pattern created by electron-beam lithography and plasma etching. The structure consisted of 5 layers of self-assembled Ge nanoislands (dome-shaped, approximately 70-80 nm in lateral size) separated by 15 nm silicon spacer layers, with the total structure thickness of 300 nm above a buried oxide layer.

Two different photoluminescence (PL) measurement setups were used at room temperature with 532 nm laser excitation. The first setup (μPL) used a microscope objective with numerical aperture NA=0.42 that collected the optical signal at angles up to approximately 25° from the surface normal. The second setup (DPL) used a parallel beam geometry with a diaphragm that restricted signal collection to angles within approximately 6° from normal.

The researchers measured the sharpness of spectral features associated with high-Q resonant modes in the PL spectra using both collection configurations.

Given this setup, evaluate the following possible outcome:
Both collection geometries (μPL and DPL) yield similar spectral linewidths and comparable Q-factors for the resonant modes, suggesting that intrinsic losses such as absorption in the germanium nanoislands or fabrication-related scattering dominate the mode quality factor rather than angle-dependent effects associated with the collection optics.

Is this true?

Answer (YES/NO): NO